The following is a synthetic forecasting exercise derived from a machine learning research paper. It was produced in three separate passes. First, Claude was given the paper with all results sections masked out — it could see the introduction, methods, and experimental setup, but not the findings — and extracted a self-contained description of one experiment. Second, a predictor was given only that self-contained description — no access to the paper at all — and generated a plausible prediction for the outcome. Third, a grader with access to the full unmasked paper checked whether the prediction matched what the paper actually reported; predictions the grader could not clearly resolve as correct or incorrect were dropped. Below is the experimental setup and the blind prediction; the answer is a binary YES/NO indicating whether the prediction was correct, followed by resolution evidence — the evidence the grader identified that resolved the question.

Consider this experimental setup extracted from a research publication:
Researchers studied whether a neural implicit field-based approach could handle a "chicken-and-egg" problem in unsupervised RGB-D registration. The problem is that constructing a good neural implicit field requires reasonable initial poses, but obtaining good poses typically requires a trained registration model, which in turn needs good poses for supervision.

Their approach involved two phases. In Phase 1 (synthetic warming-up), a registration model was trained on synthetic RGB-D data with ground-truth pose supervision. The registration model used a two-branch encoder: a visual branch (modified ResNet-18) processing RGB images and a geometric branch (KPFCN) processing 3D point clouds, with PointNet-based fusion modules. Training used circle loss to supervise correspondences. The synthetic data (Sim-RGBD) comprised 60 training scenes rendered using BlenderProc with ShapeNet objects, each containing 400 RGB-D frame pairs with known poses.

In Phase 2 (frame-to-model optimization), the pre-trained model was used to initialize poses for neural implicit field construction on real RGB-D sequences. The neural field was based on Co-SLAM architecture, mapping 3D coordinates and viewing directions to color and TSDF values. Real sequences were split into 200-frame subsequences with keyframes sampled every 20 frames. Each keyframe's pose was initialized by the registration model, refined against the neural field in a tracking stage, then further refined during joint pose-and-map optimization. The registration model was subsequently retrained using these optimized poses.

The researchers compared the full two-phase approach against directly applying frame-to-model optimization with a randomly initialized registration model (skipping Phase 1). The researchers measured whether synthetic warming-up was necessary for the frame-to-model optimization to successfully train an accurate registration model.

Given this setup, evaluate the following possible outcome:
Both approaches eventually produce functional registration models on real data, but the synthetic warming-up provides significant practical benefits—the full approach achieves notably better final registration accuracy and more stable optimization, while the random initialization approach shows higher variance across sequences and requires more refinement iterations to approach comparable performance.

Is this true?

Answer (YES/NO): NO